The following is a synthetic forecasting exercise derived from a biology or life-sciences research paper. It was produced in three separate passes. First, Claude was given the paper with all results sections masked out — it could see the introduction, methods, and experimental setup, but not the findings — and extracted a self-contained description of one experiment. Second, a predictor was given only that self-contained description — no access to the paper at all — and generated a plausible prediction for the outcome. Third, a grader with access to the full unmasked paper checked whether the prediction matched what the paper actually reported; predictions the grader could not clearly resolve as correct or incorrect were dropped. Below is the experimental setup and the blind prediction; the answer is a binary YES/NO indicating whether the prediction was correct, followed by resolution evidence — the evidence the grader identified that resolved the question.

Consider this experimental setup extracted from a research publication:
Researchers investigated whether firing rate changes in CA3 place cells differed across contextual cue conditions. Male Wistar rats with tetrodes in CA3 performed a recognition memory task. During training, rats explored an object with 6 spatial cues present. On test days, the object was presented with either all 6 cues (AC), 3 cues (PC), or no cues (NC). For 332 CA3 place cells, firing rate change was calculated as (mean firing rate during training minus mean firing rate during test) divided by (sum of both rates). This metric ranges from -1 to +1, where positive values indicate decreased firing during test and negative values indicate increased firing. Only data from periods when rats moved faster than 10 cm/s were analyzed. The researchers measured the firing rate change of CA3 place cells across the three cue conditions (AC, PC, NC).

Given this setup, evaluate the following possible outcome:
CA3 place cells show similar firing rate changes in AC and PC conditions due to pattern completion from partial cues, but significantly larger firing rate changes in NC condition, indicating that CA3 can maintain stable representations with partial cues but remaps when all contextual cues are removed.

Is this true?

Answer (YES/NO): NO